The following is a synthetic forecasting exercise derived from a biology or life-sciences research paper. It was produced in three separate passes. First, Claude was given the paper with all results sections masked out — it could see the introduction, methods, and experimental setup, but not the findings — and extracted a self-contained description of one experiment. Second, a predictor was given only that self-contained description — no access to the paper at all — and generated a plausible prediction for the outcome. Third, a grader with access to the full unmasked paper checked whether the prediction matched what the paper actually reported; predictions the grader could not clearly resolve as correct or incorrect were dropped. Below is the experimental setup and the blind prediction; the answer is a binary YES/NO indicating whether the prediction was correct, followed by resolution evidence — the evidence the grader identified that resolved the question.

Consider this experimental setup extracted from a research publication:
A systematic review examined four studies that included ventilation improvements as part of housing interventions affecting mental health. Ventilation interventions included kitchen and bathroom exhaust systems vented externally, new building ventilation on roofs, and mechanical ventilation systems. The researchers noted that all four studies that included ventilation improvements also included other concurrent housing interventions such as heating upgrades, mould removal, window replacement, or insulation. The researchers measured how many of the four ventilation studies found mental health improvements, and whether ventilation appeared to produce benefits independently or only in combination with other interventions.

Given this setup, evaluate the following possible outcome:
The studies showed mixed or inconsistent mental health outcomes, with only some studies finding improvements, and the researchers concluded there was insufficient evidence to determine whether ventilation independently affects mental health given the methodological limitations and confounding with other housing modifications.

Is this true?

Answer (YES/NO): YES